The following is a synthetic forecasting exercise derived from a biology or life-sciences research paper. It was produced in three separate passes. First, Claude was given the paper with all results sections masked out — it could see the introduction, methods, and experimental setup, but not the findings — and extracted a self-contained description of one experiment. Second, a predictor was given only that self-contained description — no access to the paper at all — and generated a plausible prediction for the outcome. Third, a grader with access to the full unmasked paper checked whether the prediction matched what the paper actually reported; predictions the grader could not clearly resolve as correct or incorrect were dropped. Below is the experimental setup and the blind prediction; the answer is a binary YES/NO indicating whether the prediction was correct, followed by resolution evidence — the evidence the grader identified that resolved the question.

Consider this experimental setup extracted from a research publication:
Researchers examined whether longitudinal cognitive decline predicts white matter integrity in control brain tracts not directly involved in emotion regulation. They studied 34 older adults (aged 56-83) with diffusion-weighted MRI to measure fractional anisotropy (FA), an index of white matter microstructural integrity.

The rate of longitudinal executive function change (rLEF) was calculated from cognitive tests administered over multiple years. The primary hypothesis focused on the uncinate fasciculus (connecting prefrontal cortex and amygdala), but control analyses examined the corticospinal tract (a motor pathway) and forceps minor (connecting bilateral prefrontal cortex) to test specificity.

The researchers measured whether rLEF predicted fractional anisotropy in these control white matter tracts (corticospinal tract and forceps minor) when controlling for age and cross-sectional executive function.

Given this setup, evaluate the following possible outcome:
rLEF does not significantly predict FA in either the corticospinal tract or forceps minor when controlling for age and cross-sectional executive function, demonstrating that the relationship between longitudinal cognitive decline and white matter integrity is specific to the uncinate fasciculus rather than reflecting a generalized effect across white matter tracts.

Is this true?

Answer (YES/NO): YES